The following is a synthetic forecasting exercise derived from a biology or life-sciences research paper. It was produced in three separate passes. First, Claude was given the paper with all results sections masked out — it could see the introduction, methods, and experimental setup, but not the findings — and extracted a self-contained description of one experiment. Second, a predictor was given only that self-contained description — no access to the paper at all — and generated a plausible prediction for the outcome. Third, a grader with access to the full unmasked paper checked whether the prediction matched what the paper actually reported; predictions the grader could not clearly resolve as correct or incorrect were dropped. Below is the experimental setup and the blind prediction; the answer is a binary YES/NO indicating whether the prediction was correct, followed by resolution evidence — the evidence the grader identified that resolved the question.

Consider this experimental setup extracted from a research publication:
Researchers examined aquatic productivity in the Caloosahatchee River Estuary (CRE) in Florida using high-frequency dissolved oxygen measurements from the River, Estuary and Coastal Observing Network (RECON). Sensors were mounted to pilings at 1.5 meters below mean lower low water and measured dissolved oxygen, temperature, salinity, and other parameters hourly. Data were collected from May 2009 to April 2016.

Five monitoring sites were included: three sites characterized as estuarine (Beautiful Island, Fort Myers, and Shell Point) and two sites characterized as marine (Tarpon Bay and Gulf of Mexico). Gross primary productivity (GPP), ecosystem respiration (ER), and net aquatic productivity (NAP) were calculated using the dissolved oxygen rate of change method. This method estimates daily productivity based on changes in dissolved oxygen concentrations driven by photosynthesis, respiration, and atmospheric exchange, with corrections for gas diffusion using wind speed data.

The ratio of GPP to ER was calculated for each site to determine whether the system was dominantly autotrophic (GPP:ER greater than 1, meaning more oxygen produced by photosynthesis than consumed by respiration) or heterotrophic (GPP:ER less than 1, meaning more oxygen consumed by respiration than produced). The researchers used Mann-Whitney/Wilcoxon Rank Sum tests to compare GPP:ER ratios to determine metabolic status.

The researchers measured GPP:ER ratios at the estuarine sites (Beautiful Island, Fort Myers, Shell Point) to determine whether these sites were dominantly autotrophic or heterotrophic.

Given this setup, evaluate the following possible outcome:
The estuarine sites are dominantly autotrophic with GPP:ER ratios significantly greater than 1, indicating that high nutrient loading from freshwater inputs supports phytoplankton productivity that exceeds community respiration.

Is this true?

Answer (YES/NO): NO